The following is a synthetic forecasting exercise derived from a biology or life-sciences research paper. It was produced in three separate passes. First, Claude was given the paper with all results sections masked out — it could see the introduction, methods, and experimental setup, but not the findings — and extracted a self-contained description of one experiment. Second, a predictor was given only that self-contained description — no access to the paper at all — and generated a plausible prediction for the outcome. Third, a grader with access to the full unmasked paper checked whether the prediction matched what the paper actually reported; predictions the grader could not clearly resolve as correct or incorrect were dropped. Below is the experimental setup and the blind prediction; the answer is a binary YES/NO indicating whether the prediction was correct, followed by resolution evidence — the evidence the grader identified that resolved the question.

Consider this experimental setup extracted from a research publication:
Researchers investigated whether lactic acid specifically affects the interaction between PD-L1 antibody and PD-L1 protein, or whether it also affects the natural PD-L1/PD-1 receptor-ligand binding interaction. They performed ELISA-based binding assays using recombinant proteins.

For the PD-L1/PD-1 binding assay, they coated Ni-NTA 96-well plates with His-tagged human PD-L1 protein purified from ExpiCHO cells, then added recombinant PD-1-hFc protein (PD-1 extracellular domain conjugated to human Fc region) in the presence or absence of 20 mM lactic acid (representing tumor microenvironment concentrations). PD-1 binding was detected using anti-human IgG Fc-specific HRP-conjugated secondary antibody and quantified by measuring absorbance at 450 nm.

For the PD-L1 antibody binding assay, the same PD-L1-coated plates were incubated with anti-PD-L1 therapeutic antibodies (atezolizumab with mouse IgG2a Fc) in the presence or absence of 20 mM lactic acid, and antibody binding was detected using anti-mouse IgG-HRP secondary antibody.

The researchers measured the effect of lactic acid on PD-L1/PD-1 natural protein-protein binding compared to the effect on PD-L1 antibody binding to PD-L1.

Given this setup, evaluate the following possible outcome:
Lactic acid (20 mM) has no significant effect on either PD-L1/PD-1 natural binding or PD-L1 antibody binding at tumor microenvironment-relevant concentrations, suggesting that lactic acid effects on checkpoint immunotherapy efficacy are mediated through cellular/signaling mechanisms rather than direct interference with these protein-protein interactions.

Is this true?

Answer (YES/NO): NO